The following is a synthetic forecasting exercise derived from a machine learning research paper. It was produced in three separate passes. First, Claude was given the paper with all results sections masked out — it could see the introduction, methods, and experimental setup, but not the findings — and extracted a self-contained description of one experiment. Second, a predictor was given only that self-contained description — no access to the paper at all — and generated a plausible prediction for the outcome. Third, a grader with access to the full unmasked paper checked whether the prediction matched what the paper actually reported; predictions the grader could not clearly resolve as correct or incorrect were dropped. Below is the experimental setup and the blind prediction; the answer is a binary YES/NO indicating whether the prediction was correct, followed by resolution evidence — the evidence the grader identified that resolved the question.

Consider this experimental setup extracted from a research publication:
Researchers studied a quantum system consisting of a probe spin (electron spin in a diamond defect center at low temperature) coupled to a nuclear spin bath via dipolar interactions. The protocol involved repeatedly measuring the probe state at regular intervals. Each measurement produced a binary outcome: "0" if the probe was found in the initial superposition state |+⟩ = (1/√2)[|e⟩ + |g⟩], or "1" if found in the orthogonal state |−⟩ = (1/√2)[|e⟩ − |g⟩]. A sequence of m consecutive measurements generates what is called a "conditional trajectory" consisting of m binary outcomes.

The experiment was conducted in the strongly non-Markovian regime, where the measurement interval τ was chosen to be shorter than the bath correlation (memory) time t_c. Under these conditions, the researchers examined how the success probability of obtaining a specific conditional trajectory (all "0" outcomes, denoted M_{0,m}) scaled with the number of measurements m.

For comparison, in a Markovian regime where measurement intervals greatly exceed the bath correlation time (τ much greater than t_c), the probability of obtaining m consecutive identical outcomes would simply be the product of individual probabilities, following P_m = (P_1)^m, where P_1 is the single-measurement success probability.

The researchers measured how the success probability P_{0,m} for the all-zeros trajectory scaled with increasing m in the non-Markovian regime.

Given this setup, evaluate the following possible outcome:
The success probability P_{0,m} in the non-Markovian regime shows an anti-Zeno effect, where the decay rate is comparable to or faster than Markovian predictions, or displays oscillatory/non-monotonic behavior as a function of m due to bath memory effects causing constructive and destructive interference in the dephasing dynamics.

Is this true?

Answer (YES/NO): NO